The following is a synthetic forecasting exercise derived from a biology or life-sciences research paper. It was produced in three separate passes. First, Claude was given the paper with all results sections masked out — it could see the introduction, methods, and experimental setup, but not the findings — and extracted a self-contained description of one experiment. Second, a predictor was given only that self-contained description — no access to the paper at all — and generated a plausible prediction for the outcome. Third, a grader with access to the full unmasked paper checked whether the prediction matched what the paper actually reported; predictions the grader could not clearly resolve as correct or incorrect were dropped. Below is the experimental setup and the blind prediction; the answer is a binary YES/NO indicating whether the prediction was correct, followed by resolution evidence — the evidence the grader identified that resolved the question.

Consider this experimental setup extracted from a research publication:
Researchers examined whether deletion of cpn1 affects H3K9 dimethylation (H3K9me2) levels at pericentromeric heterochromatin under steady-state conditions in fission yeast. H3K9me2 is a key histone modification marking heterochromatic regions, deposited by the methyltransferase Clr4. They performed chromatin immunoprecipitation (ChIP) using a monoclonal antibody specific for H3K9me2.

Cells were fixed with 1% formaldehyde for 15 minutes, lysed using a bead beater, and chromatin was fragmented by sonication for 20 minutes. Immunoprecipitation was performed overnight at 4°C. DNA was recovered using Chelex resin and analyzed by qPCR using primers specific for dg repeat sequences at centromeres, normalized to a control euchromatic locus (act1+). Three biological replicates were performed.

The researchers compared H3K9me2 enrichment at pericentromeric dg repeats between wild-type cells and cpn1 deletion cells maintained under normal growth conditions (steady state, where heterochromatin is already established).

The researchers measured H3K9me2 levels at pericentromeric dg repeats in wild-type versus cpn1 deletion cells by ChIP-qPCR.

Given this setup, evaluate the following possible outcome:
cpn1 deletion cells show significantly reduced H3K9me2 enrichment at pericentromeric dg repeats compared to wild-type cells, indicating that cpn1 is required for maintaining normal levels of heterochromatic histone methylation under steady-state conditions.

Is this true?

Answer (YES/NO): NO